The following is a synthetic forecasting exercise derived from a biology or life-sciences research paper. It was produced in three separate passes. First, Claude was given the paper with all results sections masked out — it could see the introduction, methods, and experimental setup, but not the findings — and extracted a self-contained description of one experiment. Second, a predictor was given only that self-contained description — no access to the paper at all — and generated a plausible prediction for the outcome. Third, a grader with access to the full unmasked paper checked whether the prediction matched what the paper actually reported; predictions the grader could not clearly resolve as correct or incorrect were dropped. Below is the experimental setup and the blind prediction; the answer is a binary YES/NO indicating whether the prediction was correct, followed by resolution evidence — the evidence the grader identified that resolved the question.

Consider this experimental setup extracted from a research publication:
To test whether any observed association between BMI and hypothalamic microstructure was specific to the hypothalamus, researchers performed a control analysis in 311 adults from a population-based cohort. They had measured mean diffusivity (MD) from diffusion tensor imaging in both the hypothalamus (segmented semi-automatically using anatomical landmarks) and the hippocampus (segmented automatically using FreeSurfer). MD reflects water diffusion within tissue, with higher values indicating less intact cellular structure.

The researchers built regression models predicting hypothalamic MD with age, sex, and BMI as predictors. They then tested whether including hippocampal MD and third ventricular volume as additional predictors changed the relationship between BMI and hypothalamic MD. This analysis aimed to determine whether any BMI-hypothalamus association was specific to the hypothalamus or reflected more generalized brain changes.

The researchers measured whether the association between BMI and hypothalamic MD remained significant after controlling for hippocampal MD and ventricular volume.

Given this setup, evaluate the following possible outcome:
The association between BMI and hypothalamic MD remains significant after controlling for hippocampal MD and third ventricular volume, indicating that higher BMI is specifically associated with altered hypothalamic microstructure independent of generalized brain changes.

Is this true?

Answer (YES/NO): YES